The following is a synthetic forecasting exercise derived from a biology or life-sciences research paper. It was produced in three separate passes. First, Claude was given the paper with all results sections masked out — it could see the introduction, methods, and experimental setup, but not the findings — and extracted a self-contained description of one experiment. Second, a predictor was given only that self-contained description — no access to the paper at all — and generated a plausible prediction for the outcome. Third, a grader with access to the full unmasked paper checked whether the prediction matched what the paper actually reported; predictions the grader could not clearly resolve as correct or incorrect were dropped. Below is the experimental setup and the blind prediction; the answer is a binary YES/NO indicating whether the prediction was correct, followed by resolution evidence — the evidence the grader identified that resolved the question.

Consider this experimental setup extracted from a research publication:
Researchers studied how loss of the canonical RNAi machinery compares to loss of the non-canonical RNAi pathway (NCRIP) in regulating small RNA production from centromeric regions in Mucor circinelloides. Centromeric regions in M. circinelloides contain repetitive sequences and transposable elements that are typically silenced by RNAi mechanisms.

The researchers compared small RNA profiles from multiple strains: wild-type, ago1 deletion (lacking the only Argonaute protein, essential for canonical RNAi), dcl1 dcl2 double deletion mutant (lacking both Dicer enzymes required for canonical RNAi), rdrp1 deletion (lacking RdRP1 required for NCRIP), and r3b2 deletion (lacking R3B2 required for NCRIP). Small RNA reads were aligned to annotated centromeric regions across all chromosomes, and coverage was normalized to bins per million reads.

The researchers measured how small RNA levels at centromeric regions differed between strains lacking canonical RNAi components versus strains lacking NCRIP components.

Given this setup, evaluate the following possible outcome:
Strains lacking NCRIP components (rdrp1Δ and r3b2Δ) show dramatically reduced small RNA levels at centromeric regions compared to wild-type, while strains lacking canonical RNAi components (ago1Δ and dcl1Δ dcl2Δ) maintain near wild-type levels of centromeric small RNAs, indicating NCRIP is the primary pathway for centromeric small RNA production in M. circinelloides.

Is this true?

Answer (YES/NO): NO